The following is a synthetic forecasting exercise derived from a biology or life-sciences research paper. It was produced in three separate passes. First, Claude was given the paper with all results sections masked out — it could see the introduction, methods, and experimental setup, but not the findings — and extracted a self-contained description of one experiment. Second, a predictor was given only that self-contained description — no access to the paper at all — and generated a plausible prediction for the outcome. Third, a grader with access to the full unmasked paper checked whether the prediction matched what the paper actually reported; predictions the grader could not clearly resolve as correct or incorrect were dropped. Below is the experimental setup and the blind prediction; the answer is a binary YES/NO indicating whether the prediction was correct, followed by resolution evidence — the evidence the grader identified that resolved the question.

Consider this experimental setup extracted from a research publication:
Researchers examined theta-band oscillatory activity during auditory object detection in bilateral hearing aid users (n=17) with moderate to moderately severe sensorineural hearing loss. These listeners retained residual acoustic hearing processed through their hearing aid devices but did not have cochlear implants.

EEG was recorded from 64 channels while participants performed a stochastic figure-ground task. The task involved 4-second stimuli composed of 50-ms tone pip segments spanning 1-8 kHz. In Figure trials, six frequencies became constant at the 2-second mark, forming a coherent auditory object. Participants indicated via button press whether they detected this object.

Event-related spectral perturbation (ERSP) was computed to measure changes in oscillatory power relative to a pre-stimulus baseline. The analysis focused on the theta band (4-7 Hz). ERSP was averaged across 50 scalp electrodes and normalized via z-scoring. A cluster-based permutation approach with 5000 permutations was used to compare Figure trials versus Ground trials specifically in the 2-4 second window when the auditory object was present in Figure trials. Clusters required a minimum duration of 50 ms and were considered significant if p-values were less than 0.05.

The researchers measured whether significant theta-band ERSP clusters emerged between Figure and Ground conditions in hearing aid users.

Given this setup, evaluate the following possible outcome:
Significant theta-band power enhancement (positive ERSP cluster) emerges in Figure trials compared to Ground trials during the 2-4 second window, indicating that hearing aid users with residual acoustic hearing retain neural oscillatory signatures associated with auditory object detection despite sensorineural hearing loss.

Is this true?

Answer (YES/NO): NO